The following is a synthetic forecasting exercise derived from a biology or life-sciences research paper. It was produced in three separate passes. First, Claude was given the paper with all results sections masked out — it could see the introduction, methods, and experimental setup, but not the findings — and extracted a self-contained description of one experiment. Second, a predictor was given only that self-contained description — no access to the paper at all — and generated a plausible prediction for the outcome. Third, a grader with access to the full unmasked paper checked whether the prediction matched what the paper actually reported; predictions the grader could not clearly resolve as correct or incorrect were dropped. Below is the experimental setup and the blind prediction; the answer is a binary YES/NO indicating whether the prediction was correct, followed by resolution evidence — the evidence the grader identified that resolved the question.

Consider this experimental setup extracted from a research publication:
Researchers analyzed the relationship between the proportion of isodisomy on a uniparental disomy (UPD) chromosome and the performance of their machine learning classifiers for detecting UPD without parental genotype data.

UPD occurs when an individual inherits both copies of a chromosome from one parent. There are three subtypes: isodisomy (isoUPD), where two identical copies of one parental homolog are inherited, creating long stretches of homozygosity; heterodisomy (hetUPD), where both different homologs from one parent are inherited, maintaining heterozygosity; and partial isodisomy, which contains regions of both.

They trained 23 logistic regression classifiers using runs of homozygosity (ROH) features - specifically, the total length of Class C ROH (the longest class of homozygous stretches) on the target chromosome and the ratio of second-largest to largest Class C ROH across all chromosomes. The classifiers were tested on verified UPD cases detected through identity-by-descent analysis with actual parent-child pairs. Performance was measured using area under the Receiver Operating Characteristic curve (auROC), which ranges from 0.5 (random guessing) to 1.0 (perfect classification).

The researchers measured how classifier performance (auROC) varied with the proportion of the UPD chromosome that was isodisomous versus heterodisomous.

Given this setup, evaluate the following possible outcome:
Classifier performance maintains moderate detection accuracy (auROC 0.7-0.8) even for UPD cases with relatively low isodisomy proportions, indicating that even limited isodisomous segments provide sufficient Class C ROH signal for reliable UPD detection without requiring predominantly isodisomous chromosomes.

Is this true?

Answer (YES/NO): NO